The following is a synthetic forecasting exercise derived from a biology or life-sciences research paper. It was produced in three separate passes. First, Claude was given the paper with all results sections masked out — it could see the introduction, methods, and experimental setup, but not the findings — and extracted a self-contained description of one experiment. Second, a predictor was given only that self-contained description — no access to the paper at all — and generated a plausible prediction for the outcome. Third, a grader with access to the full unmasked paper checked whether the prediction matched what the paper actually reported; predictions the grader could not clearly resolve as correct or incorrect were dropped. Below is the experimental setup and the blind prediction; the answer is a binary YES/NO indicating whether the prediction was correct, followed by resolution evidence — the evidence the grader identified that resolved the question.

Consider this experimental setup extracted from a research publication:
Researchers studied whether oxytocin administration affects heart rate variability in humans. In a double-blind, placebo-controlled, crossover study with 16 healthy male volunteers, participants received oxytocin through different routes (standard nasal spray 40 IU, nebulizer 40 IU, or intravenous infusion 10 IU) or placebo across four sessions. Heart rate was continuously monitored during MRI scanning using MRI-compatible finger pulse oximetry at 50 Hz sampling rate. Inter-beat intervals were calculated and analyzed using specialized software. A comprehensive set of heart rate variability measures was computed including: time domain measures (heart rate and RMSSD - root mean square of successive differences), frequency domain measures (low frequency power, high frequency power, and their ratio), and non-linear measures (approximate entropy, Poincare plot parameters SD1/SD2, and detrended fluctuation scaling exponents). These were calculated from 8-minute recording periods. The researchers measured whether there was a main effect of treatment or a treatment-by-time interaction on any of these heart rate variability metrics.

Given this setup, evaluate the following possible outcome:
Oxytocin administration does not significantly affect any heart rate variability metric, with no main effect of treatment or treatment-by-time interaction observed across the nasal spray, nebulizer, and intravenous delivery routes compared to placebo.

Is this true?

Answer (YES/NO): YES